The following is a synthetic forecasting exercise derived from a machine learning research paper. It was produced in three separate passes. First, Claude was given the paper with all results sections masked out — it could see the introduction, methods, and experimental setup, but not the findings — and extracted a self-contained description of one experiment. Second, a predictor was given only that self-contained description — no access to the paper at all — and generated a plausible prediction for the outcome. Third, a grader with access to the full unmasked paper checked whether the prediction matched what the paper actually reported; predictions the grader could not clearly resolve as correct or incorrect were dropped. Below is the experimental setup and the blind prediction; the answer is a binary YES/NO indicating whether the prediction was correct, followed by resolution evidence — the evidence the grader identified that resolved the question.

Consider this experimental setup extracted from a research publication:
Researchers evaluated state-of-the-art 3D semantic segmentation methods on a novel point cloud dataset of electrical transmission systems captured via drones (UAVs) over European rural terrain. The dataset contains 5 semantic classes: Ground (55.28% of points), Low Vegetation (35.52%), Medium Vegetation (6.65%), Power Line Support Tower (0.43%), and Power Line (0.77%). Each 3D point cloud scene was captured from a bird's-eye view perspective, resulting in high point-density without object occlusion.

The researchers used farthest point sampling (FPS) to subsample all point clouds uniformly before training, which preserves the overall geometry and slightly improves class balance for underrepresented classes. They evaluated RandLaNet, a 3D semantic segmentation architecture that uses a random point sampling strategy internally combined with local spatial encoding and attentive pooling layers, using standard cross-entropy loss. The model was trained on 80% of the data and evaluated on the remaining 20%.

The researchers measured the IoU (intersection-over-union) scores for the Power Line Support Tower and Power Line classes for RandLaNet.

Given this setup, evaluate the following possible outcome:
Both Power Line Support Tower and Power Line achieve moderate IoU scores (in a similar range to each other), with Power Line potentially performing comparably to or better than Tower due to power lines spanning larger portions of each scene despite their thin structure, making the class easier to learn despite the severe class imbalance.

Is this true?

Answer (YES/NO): NO